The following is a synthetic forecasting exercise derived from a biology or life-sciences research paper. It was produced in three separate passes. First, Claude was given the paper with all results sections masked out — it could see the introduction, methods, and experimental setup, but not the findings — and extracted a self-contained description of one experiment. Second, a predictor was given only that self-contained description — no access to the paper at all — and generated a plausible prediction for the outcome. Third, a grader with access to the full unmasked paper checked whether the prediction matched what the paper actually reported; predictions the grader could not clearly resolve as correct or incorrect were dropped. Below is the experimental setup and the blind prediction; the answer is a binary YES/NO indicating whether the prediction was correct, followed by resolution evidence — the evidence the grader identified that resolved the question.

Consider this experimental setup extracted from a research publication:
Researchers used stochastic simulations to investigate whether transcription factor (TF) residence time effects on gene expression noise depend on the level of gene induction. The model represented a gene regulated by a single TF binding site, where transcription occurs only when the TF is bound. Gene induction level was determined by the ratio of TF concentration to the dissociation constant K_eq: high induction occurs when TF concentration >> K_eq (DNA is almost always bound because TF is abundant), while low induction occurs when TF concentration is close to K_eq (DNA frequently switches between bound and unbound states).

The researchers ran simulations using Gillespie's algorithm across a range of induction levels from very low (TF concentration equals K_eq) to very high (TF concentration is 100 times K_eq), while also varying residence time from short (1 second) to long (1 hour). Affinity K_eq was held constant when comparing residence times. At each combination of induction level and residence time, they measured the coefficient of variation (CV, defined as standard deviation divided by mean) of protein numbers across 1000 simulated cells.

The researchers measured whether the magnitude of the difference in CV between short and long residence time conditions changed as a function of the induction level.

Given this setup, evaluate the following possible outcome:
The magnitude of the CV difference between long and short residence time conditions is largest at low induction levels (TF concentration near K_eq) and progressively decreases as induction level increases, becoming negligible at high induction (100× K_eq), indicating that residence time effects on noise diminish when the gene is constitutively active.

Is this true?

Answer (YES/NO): YES